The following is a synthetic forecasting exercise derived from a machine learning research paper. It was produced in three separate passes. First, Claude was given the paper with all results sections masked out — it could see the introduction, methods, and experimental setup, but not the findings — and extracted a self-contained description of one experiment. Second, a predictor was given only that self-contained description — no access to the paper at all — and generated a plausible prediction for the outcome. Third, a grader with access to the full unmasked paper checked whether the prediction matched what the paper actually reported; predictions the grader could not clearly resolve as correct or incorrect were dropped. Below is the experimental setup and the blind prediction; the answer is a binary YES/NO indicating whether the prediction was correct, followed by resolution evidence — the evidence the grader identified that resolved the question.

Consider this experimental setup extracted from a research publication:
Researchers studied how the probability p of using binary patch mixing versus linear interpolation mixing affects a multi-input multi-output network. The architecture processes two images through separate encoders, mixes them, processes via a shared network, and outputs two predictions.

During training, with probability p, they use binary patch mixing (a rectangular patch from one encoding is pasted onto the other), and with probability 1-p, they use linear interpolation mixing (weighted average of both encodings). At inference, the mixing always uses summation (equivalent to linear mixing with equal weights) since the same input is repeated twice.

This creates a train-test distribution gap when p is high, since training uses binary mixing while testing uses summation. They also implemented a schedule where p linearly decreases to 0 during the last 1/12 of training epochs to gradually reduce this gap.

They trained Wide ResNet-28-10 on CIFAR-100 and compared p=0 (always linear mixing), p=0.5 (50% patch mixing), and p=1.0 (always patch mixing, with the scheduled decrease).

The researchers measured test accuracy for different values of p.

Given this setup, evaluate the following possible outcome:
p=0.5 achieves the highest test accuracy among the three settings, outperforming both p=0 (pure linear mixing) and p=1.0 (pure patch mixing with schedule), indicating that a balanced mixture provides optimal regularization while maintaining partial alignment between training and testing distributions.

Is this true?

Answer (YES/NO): YES